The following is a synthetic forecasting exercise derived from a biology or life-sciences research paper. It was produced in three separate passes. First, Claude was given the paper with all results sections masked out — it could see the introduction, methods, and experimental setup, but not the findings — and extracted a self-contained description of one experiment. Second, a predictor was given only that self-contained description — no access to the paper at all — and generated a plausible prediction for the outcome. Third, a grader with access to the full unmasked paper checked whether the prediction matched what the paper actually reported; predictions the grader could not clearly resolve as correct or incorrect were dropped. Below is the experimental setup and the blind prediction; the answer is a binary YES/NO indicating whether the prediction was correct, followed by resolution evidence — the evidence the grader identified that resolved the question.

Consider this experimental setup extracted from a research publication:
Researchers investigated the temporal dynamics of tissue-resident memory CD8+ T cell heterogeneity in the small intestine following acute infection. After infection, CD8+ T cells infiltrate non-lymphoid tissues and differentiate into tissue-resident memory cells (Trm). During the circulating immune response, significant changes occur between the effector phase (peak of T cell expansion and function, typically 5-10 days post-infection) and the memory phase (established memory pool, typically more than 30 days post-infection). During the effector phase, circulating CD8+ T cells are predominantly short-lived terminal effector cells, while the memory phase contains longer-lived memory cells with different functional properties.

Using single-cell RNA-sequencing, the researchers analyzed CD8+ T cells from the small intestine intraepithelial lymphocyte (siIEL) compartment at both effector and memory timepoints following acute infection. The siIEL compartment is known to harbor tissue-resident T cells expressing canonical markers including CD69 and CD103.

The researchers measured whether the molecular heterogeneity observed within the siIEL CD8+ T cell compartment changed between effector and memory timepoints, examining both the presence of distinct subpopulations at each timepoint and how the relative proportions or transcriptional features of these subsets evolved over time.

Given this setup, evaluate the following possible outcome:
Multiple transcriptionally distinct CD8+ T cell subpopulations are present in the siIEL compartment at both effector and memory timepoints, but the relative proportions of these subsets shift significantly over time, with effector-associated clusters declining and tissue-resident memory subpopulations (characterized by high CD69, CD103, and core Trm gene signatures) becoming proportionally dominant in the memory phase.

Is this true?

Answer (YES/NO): YES